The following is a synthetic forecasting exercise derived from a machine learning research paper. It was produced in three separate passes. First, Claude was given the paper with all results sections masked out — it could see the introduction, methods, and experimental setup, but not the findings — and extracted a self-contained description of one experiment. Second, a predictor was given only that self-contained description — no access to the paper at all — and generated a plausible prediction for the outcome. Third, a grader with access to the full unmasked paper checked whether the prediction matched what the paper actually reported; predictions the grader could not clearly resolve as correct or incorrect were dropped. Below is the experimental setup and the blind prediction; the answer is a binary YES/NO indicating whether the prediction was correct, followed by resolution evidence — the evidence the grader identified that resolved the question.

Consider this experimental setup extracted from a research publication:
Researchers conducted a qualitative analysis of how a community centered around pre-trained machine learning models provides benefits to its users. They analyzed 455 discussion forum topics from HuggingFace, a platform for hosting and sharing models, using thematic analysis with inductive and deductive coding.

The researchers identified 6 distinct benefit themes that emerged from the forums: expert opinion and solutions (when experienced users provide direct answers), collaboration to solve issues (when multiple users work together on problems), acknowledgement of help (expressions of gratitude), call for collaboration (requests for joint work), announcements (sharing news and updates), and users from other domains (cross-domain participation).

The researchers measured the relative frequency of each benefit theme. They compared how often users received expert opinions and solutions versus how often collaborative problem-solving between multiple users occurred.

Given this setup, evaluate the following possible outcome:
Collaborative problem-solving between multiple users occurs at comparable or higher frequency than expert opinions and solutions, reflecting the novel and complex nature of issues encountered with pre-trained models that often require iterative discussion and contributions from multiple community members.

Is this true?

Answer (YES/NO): NO